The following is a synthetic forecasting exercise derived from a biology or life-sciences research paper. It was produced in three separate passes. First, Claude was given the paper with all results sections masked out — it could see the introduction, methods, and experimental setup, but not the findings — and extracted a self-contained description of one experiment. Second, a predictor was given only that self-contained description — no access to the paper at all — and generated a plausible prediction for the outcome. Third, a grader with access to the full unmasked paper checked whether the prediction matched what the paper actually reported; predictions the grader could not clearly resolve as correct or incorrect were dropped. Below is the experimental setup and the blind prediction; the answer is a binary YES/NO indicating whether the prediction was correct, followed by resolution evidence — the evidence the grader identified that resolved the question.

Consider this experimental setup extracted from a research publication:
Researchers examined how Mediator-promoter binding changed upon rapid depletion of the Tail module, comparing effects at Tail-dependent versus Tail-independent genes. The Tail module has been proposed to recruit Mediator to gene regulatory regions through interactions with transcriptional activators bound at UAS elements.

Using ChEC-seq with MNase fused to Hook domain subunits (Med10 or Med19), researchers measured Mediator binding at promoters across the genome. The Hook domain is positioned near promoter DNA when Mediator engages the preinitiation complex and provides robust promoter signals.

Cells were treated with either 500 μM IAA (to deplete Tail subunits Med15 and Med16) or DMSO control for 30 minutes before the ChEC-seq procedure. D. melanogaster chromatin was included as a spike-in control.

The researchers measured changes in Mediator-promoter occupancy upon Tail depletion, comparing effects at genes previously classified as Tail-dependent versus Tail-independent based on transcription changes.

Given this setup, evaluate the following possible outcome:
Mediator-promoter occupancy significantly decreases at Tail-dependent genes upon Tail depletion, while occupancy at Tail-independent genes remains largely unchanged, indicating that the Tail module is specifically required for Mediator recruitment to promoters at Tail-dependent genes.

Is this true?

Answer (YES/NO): YES